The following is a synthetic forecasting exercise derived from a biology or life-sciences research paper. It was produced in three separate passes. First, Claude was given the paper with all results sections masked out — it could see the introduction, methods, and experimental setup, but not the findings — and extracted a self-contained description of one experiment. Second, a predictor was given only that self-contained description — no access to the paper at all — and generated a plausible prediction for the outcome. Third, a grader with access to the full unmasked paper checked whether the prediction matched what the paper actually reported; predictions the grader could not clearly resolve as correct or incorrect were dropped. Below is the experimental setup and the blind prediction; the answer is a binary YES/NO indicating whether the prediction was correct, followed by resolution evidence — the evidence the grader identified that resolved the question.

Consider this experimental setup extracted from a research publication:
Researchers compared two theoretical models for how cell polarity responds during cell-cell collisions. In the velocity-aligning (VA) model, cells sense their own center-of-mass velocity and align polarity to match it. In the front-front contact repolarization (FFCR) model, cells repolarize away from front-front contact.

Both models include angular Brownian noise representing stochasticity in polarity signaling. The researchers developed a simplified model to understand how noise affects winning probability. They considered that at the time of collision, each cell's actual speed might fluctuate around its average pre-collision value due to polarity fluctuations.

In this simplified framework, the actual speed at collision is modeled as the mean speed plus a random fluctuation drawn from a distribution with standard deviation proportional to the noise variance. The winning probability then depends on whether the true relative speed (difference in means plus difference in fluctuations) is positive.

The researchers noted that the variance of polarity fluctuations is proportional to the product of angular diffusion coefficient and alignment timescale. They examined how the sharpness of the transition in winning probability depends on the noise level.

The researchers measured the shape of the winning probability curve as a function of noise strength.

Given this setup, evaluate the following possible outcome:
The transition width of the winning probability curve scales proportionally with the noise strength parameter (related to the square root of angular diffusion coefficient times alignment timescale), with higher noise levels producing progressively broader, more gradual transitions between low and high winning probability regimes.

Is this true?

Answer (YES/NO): YES